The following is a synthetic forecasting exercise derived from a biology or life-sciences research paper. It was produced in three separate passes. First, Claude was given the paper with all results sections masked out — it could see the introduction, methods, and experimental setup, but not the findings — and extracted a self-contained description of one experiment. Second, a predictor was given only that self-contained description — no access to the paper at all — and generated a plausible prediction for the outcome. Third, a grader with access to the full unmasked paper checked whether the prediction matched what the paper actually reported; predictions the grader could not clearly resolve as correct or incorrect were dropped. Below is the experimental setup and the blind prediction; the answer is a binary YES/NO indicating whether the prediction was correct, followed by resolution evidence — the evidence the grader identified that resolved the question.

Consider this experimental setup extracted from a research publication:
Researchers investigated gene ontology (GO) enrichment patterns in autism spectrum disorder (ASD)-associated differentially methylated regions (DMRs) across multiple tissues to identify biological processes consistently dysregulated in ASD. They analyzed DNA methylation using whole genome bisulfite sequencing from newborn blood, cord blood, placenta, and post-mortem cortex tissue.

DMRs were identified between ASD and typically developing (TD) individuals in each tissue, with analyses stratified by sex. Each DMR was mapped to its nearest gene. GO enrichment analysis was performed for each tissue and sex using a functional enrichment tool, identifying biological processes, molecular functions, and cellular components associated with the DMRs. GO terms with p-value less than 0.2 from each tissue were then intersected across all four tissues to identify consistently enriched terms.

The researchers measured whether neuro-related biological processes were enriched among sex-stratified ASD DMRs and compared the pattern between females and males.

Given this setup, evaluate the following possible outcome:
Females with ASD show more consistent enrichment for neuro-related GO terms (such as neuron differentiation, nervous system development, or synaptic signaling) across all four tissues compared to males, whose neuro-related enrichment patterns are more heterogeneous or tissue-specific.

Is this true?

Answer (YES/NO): YES